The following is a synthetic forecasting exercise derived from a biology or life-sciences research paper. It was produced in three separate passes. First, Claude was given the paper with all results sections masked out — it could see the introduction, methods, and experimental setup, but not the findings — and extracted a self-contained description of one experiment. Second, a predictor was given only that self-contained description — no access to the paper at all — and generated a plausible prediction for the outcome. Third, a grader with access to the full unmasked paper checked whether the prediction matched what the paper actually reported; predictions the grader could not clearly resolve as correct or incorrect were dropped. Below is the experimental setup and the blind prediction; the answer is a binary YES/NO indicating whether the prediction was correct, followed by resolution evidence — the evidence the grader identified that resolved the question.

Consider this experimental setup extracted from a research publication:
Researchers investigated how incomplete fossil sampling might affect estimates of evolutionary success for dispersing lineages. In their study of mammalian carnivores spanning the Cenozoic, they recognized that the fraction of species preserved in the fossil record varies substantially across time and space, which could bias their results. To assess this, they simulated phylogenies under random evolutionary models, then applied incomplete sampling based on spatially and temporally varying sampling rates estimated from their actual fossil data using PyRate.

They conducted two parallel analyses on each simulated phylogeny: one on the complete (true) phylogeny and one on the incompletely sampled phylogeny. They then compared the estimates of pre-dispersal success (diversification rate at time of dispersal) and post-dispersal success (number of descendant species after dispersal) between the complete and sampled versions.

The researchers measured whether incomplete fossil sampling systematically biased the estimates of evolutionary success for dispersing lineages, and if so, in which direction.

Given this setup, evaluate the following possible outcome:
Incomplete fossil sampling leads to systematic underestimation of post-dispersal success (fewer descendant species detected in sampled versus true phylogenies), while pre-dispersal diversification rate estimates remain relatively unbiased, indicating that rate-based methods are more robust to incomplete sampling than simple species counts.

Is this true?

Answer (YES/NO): NO